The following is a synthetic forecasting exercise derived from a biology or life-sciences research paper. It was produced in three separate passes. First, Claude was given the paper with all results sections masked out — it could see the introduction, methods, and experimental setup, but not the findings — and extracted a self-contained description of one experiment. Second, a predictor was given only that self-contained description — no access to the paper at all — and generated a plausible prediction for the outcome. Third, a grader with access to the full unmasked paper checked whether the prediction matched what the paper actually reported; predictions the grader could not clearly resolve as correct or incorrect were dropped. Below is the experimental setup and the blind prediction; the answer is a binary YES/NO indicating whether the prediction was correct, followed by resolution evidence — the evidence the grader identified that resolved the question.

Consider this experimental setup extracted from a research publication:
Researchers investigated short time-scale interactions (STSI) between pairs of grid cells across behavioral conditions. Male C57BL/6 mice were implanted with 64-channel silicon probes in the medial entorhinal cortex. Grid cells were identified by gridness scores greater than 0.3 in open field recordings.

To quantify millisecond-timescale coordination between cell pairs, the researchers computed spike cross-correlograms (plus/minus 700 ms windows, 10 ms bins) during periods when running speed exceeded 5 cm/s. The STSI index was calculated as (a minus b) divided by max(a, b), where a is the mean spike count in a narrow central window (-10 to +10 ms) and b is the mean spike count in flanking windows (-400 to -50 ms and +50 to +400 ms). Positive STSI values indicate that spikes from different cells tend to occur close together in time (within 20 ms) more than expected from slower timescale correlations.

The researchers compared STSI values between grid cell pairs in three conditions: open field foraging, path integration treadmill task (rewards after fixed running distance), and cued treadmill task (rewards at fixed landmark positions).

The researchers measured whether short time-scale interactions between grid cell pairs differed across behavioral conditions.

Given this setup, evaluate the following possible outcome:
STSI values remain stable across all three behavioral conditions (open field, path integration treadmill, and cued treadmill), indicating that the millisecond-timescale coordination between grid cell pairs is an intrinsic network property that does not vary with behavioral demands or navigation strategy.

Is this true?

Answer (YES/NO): NO